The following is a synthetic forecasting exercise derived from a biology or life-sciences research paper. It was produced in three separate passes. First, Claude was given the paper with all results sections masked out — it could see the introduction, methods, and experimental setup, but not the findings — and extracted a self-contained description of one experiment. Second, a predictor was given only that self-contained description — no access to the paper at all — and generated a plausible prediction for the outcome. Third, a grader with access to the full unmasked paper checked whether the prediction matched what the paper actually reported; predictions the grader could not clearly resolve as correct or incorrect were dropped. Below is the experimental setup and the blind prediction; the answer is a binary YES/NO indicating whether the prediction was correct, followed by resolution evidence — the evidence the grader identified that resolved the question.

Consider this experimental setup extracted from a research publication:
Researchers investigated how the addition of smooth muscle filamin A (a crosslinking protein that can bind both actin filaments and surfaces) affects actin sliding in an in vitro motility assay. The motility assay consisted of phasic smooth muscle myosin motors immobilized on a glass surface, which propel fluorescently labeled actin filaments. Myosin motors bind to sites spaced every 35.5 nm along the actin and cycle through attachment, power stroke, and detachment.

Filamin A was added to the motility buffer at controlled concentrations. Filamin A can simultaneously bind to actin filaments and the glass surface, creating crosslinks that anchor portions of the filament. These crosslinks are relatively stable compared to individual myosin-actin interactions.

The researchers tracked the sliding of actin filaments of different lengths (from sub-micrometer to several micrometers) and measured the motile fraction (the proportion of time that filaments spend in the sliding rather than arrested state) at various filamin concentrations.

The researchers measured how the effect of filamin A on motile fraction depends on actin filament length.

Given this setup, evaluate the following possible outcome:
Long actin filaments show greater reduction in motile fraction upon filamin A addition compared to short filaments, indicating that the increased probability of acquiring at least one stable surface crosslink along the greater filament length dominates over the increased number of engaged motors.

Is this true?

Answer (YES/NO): YES